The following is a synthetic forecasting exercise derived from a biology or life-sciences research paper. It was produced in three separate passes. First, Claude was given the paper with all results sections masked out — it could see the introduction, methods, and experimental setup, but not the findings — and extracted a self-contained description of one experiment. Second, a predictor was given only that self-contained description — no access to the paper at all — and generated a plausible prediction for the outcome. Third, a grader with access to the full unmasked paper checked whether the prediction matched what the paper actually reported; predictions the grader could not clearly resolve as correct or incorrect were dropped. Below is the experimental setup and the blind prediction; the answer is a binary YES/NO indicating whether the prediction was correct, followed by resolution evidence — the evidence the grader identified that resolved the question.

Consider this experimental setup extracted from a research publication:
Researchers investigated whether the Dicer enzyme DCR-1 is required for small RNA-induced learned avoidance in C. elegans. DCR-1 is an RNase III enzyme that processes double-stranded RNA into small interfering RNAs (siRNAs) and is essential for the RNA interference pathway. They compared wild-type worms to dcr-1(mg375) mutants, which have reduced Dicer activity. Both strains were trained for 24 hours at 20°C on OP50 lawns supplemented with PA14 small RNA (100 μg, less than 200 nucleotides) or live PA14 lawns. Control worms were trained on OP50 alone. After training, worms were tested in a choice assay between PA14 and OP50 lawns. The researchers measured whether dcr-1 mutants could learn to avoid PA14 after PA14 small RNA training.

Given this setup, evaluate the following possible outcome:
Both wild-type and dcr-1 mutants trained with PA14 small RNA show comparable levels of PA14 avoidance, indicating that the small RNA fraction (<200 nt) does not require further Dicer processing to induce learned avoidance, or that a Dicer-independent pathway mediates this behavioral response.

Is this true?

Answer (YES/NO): NO